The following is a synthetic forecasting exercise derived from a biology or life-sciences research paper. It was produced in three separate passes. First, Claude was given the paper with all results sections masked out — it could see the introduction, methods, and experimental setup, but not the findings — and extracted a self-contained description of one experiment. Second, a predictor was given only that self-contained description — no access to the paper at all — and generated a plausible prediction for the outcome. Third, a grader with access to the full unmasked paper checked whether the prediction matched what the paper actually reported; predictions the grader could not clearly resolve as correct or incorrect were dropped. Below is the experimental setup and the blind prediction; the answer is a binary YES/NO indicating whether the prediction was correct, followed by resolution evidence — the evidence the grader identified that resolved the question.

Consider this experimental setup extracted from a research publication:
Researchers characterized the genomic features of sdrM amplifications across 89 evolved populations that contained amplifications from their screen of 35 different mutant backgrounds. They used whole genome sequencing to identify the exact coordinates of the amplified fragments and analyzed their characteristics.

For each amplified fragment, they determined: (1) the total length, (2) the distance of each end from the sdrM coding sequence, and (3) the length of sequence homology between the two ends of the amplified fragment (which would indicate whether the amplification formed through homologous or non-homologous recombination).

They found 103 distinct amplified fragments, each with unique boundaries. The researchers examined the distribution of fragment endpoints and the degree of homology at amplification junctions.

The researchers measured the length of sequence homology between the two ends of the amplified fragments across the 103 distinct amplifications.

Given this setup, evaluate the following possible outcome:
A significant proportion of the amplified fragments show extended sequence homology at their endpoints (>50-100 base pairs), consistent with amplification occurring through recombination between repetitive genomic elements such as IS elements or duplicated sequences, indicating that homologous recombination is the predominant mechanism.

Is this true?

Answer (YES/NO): NO